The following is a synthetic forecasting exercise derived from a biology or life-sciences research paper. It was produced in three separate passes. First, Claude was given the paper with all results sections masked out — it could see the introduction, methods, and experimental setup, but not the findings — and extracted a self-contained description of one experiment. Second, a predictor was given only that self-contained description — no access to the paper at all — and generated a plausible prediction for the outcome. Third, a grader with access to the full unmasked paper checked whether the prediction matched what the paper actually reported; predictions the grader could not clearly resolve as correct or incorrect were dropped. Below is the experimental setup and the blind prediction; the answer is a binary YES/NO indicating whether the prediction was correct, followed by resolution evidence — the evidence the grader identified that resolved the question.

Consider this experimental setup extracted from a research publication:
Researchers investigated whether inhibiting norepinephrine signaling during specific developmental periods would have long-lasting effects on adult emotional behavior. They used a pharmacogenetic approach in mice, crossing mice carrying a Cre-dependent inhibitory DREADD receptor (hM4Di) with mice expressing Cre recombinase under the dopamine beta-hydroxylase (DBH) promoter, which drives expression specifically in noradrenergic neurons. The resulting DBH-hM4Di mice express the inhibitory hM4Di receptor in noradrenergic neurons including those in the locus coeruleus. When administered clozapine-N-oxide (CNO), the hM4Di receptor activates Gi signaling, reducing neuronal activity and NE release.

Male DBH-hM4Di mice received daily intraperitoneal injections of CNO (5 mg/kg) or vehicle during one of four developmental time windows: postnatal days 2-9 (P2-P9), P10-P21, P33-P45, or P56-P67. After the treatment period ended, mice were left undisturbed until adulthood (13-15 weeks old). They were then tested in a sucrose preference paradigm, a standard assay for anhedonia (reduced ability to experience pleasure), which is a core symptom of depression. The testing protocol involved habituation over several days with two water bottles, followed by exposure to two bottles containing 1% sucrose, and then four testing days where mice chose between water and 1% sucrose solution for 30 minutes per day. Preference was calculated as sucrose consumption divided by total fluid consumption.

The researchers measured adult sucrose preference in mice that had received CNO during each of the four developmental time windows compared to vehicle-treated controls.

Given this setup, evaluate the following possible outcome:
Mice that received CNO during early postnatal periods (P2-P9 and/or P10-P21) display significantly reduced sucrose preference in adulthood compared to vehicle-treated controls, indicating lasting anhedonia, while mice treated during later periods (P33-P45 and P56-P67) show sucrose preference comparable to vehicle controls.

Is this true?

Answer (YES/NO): NO